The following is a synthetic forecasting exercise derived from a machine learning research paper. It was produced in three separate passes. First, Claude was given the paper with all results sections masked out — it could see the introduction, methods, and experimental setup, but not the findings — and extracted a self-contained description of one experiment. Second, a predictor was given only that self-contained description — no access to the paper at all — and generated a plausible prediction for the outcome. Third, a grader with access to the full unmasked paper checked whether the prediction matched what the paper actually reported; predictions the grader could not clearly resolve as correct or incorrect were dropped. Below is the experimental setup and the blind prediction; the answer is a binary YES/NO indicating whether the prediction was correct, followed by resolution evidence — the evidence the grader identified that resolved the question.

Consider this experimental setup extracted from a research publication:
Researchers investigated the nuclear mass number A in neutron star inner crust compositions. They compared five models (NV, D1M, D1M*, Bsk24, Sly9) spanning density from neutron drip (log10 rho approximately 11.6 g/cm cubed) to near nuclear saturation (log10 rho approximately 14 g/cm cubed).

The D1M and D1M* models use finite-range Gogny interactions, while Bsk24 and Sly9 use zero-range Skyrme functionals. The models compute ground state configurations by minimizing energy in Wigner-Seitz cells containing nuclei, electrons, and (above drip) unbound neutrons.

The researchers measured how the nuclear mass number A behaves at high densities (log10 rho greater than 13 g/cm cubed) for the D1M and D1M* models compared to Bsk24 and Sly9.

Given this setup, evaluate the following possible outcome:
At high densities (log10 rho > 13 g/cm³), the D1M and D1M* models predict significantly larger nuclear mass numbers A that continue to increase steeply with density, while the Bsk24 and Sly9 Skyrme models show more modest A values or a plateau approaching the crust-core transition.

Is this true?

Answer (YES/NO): YES